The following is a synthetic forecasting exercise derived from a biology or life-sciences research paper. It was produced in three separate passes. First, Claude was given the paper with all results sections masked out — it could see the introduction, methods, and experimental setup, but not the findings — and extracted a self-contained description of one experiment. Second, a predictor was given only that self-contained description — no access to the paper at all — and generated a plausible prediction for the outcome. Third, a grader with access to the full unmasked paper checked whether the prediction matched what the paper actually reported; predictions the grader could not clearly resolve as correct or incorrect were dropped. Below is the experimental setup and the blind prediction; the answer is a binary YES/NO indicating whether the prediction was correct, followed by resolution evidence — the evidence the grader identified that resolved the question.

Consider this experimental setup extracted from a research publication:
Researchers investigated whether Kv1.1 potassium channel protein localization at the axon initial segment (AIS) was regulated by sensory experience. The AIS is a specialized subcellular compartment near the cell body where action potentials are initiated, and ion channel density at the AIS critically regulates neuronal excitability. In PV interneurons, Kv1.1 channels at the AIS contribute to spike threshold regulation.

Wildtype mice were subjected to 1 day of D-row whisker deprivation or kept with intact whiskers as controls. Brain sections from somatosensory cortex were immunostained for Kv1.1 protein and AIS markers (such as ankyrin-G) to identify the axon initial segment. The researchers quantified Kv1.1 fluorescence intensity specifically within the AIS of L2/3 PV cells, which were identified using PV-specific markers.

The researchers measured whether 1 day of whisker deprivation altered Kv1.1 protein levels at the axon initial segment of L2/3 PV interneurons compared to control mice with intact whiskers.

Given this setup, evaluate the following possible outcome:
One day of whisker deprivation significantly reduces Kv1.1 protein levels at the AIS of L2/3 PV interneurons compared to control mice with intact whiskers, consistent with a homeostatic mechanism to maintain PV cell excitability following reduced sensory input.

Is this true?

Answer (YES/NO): NO